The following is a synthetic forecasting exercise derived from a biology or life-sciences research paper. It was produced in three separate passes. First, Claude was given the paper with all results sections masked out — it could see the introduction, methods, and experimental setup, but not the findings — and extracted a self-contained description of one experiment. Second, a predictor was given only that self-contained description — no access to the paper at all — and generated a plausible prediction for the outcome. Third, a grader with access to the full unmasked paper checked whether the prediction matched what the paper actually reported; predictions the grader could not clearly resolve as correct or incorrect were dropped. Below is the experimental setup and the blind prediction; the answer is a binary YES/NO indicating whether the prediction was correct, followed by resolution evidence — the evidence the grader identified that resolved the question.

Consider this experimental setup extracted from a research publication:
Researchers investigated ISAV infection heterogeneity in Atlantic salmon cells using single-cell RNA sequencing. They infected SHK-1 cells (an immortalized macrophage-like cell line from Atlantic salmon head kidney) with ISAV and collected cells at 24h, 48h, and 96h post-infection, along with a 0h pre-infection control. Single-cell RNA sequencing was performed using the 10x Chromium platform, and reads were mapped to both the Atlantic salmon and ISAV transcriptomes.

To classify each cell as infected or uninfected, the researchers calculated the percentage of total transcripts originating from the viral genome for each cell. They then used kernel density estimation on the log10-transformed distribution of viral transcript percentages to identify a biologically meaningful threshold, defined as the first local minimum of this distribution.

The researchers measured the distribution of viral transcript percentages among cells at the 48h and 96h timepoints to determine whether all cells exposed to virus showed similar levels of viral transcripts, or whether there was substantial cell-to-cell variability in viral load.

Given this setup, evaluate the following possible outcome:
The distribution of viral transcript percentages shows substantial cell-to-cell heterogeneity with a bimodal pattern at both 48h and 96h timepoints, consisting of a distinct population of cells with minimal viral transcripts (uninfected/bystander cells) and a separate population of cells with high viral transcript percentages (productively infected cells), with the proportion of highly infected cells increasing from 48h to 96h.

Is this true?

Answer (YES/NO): NO